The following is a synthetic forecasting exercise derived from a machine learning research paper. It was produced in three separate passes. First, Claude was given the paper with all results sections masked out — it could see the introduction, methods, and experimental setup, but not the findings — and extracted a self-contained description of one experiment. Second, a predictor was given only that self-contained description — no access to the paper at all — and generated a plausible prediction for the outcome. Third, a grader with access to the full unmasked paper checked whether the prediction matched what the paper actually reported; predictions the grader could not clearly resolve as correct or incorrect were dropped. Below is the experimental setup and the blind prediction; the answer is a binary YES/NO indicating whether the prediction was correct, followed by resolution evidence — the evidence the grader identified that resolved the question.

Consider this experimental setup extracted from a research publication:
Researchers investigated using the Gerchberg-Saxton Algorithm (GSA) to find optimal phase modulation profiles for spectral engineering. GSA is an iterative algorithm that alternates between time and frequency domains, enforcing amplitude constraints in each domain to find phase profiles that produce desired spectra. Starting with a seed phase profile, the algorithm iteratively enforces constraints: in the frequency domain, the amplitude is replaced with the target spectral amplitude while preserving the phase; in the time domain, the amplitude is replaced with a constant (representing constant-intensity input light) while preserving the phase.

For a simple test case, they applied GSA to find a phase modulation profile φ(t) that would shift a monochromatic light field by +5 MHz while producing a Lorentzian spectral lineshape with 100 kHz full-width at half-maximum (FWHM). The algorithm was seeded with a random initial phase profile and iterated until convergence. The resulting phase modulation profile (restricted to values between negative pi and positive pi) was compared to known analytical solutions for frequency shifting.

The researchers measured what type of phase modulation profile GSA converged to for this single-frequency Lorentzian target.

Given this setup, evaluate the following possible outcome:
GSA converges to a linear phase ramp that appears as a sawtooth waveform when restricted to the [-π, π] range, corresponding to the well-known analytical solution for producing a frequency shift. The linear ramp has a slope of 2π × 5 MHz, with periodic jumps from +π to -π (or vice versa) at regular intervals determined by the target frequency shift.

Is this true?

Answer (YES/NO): YES